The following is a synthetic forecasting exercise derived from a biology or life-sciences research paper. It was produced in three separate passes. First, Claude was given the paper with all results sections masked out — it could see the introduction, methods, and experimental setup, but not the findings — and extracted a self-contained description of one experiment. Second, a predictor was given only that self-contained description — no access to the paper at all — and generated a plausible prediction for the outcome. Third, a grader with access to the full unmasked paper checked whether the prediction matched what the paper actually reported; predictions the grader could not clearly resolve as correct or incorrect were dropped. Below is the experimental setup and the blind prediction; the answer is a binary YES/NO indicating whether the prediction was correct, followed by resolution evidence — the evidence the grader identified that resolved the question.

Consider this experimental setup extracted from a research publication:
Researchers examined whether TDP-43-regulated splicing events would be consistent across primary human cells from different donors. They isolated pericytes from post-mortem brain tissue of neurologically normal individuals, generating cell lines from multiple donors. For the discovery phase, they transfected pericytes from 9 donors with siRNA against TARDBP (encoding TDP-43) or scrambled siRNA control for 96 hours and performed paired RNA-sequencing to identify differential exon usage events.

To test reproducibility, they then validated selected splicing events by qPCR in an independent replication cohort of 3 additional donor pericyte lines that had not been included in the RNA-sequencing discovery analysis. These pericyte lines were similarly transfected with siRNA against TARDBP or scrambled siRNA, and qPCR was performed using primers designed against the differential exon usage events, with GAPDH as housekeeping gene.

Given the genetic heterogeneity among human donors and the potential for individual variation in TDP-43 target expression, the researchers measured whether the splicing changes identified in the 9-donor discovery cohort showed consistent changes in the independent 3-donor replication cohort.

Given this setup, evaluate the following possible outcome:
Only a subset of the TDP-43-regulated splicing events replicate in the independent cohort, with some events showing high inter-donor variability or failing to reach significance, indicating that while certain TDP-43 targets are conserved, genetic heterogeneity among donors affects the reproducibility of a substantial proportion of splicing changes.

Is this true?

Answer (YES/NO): NO